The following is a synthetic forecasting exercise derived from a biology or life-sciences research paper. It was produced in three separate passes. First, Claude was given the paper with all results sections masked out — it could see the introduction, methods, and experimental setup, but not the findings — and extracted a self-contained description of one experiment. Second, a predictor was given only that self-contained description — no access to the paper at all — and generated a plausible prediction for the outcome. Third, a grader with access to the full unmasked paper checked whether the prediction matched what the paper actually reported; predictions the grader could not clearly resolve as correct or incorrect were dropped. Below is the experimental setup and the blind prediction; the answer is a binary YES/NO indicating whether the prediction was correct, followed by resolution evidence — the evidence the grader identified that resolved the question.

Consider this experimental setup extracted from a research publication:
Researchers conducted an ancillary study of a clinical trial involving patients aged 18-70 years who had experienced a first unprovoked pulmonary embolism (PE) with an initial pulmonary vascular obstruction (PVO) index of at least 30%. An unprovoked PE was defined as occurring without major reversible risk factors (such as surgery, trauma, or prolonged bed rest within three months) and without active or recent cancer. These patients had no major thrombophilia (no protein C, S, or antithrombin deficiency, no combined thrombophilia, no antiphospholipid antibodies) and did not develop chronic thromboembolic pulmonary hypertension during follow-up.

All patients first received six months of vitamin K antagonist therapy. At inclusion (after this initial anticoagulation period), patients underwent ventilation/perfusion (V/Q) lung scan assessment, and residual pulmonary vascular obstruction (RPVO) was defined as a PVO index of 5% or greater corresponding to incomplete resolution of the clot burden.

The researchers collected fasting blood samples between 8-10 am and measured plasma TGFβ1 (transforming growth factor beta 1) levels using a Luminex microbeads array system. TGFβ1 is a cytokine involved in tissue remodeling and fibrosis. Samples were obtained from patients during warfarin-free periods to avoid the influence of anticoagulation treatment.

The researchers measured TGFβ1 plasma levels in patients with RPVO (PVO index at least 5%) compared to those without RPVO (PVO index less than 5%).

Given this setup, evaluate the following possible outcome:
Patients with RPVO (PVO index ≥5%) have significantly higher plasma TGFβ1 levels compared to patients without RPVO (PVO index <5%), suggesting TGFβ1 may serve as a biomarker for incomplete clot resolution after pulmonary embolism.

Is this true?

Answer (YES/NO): YES